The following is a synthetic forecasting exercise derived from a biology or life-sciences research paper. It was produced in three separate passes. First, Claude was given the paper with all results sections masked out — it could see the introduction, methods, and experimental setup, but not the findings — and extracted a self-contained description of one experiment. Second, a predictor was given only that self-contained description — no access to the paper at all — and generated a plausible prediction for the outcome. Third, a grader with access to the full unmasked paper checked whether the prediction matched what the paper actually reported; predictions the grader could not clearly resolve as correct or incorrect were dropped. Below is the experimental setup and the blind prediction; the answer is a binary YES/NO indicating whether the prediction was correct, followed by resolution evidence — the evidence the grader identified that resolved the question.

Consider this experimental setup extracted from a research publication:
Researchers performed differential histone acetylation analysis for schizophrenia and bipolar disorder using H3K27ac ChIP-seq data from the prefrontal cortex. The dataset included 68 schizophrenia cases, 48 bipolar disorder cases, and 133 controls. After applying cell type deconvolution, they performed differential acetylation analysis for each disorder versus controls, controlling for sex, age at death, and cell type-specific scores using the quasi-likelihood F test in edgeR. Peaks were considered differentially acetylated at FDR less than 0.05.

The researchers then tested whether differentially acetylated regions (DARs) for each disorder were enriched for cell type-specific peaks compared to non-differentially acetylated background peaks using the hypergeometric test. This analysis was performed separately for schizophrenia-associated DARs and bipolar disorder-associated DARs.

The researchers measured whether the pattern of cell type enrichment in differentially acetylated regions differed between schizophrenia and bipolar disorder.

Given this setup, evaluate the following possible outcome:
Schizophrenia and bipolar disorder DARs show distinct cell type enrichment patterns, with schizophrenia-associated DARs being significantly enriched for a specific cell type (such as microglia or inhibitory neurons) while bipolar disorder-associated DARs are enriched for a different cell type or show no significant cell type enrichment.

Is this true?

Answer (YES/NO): NO